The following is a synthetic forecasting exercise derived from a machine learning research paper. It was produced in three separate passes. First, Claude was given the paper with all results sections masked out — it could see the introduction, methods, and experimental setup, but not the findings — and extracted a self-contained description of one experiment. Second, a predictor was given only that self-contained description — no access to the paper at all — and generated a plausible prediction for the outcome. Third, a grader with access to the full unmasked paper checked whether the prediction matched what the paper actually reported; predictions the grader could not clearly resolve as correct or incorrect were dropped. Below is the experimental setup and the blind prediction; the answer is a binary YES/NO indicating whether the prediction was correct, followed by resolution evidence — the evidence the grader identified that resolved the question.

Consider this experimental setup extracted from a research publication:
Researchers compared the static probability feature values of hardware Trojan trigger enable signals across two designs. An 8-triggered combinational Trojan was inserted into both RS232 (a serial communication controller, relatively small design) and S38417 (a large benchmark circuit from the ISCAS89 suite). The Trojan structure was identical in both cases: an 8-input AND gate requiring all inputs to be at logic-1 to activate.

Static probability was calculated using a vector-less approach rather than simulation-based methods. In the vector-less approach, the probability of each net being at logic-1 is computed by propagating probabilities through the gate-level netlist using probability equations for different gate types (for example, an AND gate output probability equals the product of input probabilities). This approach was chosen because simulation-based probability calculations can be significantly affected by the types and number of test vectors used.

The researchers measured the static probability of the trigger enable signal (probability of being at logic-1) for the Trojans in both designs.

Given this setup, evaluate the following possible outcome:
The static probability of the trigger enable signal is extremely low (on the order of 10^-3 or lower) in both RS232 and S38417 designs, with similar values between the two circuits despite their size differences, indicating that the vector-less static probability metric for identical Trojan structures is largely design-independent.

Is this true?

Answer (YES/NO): NO